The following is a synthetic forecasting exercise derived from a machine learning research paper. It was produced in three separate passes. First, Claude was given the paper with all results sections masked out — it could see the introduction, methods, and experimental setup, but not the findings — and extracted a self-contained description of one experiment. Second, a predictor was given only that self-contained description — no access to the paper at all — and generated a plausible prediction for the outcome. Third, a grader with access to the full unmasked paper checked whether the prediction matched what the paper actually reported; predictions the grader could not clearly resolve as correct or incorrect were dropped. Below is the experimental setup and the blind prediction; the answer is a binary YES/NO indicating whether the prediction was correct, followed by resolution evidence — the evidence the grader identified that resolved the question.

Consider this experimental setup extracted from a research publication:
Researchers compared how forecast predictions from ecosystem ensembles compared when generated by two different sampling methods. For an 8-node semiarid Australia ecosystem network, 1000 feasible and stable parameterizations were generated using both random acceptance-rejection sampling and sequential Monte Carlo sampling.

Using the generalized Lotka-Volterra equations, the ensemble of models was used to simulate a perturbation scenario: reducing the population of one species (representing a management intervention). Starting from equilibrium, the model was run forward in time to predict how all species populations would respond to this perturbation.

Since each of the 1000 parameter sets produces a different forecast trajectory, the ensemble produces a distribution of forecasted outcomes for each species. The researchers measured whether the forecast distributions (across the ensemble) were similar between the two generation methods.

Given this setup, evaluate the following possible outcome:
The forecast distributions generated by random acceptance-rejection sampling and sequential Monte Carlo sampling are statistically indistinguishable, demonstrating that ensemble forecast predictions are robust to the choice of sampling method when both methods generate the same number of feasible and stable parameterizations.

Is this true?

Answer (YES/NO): YES